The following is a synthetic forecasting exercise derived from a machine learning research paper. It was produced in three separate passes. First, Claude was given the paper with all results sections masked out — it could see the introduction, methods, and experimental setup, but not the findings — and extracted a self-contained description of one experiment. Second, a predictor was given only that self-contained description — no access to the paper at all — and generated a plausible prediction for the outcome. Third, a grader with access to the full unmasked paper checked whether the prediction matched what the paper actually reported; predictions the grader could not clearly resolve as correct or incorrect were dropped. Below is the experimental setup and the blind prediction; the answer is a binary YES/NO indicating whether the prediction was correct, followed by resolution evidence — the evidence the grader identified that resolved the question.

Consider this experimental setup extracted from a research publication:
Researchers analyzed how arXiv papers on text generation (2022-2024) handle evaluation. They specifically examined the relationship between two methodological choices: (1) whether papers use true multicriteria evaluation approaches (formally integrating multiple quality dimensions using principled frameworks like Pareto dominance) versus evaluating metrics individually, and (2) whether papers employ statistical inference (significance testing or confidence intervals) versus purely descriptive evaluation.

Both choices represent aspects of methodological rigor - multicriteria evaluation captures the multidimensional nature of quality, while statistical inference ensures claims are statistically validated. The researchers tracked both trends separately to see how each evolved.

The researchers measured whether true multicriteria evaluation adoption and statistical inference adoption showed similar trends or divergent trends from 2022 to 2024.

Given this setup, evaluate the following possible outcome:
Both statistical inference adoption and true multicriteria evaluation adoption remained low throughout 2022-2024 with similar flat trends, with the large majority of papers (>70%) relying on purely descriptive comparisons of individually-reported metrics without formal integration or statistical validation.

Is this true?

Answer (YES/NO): NO